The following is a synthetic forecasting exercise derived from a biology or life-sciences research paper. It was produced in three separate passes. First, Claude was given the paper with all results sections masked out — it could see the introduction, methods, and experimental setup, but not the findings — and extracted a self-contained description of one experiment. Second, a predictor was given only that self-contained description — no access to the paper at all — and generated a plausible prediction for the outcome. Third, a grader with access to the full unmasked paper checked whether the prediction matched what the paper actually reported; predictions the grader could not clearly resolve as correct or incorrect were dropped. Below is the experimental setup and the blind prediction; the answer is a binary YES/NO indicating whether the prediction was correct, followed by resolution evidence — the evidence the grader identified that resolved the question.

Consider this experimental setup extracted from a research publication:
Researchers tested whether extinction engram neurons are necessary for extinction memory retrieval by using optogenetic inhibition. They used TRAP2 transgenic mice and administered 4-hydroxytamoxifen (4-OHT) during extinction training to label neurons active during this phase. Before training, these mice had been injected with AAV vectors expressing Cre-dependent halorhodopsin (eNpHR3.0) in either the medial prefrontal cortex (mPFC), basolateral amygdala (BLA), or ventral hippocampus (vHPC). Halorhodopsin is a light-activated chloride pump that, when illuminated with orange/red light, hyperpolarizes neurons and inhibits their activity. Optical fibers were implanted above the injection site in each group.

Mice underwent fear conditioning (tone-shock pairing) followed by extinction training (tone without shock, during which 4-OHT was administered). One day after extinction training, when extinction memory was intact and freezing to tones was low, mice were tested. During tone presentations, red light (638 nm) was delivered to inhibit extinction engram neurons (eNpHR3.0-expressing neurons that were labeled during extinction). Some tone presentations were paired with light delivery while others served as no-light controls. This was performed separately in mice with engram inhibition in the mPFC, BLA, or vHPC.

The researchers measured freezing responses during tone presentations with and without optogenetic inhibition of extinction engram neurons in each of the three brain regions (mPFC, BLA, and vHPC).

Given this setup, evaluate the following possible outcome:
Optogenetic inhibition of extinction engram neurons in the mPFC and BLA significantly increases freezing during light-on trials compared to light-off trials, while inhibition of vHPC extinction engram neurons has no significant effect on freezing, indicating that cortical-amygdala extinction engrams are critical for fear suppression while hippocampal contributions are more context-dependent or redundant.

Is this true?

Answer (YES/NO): NO